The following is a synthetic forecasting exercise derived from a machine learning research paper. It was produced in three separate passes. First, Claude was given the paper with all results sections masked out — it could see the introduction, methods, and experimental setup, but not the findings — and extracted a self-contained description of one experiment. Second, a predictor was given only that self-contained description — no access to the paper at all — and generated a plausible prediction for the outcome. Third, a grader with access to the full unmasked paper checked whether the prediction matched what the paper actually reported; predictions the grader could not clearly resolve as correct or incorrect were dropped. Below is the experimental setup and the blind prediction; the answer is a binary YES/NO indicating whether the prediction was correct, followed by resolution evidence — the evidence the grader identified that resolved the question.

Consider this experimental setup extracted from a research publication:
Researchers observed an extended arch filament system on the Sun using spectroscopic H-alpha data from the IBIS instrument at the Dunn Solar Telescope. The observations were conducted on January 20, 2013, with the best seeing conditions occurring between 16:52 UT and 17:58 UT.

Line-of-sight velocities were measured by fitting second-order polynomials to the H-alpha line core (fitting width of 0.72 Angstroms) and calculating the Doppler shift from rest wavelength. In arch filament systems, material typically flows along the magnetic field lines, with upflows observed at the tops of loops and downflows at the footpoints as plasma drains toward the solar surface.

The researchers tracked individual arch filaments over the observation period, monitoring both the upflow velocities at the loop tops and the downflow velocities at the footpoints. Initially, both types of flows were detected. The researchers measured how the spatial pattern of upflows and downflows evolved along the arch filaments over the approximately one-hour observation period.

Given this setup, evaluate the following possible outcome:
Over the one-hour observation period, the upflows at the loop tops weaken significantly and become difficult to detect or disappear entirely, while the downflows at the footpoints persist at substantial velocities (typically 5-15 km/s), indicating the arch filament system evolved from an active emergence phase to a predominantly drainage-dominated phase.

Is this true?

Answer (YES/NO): NO